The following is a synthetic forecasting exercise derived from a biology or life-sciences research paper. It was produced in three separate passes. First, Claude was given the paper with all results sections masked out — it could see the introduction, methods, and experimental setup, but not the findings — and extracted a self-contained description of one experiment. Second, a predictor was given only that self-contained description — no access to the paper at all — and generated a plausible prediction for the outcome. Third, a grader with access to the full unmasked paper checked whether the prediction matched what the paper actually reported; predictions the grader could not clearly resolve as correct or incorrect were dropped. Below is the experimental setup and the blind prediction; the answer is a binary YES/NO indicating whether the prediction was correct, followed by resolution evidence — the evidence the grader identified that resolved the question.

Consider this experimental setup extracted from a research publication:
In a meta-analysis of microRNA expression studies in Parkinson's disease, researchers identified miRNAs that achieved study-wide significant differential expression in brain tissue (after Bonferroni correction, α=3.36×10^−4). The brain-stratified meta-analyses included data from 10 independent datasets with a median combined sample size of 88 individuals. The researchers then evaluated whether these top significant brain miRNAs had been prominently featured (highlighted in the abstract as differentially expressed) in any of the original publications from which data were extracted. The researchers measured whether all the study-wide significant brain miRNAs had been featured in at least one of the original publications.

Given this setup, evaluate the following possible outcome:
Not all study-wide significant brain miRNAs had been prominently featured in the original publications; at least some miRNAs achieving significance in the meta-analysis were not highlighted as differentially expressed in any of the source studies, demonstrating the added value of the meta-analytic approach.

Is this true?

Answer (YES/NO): YES